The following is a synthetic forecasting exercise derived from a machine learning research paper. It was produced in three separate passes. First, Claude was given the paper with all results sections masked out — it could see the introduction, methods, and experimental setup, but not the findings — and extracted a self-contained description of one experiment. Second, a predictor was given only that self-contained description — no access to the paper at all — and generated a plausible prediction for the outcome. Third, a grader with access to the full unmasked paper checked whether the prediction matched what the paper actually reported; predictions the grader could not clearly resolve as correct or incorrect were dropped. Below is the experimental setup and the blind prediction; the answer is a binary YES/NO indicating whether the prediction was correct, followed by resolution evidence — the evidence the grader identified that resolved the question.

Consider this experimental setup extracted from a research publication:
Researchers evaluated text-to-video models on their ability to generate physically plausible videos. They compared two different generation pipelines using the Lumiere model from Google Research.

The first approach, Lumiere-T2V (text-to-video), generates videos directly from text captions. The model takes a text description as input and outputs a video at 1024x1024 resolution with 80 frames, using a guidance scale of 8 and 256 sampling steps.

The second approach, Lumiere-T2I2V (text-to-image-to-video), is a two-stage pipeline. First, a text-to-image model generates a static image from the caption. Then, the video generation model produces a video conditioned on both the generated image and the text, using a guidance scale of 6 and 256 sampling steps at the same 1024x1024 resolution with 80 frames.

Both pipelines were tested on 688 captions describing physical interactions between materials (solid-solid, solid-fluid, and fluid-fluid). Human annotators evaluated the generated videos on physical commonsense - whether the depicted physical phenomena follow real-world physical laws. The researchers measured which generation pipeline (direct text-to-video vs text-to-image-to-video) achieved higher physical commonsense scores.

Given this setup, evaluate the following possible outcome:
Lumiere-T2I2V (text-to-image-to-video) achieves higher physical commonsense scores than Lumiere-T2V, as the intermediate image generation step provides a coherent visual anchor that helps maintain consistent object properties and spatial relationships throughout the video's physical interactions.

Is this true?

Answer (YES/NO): NO